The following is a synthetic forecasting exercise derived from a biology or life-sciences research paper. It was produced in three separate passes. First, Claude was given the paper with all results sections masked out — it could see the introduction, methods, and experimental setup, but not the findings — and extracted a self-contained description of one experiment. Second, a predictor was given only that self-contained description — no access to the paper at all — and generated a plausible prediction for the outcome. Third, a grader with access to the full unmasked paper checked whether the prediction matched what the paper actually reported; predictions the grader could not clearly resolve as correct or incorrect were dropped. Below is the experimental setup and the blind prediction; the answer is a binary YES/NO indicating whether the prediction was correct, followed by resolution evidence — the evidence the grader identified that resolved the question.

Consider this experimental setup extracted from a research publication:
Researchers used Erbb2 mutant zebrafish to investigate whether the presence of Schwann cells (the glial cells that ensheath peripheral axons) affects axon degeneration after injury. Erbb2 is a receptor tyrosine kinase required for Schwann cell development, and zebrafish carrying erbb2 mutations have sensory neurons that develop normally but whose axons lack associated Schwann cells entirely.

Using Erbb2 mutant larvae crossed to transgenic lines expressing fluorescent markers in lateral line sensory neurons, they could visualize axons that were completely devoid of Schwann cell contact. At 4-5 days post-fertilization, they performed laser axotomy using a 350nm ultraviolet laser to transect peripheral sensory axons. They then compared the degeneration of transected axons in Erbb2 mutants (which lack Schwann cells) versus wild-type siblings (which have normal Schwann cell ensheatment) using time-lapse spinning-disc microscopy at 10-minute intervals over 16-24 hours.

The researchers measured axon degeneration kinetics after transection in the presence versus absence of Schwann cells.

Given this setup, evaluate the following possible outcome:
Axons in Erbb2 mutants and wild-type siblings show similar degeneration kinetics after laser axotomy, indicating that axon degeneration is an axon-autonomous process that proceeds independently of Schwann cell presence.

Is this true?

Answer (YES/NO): NO